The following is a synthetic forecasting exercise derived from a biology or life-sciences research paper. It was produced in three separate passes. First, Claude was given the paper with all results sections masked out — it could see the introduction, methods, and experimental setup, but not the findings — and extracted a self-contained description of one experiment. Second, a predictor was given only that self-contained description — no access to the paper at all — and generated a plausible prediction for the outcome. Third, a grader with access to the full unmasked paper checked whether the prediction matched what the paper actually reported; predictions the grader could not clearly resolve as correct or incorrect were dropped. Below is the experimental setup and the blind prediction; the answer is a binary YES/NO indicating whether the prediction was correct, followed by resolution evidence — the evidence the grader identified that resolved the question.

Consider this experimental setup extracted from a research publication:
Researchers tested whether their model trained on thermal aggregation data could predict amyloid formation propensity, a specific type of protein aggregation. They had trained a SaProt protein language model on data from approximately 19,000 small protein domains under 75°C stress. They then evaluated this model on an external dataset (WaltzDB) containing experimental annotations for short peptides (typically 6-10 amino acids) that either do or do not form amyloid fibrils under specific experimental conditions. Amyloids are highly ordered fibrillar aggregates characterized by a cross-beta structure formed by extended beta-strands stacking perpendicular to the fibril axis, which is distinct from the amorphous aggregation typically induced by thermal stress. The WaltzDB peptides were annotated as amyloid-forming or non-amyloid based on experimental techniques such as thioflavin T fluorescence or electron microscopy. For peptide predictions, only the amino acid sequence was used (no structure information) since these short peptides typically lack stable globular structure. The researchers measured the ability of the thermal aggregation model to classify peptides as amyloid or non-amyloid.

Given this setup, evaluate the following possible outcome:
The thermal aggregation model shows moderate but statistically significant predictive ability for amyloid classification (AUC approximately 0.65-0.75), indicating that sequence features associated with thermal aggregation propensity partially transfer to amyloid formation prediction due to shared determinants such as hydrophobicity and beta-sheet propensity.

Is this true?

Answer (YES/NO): NO